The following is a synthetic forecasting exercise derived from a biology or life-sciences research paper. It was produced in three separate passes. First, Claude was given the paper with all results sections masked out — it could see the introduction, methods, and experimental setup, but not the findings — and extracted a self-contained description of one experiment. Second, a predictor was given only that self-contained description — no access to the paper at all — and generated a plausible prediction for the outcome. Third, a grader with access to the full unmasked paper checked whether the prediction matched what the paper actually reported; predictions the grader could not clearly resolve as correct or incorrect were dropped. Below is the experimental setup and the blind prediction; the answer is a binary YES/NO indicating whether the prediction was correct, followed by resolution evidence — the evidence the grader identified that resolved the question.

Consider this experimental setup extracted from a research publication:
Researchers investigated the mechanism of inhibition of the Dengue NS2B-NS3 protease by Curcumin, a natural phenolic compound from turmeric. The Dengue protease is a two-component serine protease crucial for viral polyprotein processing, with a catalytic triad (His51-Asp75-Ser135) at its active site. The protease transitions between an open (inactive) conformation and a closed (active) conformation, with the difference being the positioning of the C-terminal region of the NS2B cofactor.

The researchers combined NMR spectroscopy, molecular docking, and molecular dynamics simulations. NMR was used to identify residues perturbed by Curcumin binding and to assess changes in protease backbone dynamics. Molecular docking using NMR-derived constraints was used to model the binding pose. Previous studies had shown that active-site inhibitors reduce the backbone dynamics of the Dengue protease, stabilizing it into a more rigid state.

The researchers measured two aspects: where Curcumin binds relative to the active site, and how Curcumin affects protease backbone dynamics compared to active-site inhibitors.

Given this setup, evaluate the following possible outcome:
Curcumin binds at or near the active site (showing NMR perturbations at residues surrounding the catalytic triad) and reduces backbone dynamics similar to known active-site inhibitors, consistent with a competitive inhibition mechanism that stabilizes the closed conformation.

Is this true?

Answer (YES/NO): NO